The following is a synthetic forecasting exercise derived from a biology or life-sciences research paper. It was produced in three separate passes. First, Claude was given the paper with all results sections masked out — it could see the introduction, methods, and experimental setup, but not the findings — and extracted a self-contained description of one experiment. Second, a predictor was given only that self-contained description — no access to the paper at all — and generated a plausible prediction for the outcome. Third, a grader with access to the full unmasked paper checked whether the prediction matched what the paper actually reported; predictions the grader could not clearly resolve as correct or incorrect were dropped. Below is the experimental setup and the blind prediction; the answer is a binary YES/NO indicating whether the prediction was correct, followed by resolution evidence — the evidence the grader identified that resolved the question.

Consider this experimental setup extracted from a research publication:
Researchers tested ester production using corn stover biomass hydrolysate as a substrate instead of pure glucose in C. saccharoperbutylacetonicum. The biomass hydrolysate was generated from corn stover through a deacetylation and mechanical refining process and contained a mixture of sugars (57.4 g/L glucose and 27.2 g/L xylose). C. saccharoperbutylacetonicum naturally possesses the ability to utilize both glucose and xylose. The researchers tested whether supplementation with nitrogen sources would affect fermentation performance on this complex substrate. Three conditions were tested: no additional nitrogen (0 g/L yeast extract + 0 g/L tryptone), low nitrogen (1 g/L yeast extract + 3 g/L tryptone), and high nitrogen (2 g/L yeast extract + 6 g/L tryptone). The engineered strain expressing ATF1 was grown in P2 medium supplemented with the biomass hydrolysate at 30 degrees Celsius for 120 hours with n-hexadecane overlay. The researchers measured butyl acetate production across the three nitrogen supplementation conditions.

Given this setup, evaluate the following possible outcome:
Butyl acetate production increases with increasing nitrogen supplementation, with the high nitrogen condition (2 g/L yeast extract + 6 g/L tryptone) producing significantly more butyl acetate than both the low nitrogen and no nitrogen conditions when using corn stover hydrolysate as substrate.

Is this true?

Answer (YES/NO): NO